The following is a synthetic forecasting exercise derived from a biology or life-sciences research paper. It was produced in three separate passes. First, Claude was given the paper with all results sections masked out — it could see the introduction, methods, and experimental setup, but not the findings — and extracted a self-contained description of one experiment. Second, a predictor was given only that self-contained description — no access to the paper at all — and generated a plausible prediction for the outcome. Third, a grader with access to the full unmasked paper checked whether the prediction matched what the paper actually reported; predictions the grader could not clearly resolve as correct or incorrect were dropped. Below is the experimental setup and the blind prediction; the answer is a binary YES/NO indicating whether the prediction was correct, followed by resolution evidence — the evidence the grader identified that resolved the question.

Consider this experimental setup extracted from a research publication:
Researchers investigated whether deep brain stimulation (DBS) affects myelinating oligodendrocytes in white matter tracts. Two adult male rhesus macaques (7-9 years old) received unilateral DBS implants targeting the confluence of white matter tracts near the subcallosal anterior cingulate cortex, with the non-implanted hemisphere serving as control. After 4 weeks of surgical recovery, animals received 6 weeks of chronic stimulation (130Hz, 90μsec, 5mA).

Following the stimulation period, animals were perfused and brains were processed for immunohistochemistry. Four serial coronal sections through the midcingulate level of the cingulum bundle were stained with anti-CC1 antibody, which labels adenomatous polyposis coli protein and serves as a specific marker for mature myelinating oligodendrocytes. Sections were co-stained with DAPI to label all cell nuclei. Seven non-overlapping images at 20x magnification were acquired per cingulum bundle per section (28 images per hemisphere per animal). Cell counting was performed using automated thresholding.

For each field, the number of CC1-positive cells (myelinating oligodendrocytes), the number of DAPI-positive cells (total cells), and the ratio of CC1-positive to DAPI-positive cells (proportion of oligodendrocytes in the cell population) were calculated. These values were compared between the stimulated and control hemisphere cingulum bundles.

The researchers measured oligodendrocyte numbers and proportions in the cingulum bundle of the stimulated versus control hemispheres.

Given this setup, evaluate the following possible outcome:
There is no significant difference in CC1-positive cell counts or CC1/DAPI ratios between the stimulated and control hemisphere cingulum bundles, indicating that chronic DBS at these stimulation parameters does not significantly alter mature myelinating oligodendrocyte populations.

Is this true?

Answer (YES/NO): NO